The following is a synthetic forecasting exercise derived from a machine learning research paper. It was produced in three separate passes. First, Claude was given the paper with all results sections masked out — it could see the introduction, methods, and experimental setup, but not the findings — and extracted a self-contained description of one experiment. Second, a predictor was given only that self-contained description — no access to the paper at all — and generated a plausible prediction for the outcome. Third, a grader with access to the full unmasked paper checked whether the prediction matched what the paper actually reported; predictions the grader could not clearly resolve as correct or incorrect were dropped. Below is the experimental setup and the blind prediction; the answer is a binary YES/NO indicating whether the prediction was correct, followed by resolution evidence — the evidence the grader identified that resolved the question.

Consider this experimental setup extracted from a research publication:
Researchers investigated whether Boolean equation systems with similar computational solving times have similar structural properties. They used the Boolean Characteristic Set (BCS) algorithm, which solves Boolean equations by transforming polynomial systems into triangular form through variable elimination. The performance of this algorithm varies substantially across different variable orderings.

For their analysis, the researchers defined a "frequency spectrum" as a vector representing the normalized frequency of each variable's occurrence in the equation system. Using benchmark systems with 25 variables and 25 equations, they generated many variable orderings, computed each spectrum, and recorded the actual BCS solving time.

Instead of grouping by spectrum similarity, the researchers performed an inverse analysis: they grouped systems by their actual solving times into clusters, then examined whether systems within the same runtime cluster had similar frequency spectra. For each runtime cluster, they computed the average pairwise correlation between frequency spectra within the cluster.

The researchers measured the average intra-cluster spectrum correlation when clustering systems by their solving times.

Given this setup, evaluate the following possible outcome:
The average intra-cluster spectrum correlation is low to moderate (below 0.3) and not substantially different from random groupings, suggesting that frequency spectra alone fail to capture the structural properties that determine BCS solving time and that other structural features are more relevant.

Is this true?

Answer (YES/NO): YES